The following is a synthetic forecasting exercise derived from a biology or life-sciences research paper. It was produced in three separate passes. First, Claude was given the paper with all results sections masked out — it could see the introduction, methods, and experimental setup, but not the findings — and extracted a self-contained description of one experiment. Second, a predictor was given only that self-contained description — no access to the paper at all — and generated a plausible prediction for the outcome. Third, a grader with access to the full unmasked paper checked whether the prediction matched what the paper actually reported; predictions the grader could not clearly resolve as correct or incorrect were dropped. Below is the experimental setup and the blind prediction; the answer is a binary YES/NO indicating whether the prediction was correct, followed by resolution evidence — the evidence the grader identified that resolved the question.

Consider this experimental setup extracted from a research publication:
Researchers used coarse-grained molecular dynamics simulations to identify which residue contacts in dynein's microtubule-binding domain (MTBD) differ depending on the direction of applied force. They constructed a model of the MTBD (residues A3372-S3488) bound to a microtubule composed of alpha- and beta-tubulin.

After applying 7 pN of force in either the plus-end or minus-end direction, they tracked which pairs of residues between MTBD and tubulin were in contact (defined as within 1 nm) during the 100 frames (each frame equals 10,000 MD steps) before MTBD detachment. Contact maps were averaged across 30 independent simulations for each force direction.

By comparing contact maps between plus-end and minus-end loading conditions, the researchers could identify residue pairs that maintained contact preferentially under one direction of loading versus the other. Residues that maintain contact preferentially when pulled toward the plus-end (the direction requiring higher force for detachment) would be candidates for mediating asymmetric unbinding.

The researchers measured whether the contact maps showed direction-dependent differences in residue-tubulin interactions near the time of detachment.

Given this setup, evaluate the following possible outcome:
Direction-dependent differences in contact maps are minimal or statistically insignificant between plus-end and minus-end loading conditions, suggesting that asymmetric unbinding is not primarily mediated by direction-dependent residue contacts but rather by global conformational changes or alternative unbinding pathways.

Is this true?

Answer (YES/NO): NO